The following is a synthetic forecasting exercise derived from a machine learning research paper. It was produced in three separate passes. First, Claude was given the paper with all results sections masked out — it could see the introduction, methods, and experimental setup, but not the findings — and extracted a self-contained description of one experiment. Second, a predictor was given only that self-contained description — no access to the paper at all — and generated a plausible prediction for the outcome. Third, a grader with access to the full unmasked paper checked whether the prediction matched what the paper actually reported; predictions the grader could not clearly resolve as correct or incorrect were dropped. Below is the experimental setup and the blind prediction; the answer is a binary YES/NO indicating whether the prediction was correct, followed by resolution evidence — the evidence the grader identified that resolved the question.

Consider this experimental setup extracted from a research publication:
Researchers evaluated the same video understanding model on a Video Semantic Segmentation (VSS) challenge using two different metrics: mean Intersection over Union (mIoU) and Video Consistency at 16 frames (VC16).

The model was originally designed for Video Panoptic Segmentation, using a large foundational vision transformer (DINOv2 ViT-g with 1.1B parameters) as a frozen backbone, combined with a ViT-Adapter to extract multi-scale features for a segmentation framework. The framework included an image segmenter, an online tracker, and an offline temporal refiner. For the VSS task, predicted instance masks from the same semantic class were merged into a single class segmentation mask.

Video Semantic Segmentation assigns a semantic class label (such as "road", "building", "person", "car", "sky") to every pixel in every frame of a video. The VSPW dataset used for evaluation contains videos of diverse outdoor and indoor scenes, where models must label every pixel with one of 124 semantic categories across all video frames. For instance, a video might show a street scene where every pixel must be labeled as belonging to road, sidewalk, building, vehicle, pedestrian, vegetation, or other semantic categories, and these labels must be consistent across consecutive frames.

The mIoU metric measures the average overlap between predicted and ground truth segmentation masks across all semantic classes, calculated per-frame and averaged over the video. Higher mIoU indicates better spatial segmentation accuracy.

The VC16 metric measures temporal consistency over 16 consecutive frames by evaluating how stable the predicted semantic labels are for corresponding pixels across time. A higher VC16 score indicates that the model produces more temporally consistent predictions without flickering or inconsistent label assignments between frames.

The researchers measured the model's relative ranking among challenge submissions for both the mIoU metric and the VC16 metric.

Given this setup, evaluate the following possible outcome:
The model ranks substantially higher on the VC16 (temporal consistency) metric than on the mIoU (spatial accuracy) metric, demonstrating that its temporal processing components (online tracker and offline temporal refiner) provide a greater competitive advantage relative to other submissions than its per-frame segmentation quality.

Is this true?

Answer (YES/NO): YES